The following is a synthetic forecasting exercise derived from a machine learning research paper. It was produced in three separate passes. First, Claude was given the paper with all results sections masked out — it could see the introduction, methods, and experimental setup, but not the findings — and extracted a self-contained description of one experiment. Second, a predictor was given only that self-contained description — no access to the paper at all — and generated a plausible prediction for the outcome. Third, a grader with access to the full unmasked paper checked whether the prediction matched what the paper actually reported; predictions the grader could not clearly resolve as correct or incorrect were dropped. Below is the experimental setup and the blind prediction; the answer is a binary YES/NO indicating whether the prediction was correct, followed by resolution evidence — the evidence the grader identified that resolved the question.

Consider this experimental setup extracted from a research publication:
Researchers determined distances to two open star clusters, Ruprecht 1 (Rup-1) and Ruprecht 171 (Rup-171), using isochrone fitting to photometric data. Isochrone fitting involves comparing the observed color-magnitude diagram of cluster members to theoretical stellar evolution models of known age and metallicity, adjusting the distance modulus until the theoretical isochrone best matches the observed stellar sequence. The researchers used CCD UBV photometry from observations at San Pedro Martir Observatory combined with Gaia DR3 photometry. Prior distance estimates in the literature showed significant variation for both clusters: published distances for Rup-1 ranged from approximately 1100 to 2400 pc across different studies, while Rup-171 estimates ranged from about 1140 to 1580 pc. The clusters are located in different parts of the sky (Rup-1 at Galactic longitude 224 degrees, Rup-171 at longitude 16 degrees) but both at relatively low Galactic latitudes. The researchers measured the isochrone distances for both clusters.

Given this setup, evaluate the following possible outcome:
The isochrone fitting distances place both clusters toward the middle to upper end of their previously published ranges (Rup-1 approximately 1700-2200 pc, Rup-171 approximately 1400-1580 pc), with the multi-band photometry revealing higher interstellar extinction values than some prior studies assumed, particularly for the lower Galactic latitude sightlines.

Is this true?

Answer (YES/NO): NO